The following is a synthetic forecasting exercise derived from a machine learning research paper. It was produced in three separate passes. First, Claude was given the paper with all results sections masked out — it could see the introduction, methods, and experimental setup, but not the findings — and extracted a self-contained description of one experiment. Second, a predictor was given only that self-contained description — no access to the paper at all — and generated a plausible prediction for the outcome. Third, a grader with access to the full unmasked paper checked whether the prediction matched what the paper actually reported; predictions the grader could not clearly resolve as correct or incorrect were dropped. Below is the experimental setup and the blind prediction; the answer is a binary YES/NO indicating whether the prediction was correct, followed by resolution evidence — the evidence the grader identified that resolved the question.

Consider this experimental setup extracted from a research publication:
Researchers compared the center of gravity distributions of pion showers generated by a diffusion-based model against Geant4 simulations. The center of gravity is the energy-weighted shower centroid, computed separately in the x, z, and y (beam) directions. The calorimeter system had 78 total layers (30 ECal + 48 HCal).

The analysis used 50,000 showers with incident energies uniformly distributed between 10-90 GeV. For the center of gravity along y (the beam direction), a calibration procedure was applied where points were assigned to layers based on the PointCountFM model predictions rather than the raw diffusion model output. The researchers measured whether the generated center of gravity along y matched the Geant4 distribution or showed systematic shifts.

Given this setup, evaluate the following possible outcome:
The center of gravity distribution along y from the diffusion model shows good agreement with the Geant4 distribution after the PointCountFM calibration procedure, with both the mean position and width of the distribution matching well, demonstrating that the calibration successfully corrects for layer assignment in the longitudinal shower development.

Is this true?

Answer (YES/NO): NO